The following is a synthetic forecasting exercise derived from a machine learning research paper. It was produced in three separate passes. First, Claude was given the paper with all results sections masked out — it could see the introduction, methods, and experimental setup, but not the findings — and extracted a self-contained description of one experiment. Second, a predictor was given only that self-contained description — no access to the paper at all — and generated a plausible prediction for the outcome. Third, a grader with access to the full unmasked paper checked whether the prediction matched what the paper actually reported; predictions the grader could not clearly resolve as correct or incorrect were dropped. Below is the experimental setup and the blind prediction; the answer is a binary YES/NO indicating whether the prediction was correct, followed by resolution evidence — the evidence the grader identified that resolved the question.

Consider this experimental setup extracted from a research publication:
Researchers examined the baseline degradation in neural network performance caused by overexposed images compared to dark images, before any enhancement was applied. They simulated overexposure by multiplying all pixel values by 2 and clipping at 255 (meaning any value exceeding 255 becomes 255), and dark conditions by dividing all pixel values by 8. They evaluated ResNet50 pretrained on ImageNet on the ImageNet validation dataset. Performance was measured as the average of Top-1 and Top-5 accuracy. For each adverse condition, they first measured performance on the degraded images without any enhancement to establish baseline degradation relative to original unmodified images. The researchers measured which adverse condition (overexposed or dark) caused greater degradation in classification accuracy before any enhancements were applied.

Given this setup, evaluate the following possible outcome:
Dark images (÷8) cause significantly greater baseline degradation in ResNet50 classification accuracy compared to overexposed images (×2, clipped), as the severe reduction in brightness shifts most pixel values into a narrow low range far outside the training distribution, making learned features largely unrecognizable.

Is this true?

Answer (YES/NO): YES